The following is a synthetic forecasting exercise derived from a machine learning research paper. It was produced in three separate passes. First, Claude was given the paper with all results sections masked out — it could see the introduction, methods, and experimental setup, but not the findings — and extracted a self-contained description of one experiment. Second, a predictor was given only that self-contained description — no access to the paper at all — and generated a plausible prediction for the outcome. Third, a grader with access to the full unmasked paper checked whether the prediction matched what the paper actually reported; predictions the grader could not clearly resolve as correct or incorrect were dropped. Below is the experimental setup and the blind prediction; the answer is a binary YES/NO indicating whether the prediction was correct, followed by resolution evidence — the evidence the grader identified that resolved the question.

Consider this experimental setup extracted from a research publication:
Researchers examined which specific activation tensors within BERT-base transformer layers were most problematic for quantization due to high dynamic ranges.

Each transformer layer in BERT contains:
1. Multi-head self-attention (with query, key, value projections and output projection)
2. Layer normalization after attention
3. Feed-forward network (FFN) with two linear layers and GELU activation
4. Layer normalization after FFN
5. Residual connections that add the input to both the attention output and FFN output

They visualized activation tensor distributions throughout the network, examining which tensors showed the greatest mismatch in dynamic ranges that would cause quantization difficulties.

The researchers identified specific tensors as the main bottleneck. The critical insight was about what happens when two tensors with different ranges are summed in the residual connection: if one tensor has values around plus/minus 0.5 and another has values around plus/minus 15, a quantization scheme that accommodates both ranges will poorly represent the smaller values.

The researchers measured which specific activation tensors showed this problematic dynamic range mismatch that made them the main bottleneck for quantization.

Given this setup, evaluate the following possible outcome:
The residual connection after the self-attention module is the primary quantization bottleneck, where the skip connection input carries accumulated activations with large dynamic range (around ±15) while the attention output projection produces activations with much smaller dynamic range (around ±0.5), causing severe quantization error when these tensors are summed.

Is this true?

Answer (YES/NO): NO